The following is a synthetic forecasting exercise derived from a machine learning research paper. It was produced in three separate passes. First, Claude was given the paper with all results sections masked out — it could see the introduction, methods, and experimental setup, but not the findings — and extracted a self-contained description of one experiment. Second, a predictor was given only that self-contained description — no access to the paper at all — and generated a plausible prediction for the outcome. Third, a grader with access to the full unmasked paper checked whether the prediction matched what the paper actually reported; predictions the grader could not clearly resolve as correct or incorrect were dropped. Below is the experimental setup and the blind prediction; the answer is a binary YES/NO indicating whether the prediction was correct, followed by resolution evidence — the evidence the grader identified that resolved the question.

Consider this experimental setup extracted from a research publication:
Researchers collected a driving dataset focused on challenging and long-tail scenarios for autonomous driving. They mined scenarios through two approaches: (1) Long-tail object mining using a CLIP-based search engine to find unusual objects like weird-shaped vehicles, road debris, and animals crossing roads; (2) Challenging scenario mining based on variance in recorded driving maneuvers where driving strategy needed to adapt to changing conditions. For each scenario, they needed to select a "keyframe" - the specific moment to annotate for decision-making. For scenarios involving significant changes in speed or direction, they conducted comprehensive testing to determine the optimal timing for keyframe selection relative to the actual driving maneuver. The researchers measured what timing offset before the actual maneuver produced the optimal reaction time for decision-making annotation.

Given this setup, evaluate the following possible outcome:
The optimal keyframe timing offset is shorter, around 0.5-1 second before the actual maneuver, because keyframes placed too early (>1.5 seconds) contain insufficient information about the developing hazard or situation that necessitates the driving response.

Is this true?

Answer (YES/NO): YES